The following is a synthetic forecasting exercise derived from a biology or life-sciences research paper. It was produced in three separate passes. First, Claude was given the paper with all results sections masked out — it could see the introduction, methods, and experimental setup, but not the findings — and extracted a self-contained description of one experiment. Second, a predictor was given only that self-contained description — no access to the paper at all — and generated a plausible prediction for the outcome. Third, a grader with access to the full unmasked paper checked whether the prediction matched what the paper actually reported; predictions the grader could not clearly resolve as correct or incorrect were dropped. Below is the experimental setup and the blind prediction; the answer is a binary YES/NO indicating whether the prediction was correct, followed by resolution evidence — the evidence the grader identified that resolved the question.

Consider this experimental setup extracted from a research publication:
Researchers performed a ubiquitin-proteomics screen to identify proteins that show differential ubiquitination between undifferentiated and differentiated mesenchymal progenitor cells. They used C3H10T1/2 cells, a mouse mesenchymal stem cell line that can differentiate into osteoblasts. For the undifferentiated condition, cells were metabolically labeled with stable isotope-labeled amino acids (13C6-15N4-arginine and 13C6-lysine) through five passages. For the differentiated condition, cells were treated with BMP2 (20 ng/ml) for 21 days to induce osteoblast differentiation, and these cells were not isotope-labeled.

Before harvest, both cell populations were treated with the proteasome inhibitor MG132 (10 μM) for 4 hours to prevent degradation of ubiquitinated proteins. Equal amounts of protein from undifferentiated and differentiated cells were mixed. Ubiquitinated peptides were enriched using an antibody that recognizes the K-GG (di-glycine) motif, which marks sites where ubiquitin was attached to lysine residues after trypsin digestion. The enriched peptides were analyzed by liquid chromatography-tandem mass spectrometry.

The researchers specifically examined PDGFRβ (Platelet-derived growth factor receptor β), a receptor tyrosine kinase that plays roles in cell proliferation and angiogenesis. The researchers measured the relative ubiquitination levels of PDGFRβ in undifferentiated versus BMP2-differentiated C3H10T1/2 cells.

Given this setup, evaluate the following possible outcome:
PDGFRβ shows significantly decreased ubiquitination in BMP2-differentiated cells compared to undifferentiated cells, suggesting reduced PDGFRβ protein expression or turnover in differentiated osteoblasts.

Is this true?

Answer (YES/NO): NO